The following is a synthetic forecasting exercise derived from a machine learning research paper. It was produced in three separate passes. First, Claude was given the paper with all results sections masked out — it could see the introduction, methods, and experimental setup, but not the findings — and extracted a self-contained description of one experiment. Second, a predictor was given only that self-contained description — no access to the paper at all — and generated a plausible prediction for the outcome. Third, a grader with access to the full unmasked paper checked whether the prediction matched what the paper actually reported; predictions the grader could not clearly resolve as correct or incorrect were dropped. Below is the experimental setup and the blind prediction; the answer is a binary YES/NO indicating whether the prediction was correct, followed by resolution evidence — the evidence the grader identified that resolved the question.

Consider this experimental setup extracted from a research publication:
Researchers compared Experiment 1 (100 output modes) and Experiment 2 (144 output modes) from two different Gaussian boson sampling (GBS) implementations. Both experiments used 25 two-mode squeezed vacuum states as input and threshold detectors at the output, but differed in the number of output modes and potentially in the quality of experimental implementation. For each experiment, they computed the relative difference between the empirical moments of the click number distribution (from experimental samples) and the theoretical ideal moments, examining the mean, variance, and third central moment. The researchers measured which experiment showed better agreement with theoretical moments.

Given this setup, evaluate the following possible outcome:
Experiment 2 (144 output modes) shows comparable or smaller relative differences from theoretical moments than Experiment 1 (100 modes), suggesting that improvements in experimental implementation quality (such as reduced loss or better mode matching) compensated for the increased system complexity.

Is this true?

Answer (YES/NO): YES